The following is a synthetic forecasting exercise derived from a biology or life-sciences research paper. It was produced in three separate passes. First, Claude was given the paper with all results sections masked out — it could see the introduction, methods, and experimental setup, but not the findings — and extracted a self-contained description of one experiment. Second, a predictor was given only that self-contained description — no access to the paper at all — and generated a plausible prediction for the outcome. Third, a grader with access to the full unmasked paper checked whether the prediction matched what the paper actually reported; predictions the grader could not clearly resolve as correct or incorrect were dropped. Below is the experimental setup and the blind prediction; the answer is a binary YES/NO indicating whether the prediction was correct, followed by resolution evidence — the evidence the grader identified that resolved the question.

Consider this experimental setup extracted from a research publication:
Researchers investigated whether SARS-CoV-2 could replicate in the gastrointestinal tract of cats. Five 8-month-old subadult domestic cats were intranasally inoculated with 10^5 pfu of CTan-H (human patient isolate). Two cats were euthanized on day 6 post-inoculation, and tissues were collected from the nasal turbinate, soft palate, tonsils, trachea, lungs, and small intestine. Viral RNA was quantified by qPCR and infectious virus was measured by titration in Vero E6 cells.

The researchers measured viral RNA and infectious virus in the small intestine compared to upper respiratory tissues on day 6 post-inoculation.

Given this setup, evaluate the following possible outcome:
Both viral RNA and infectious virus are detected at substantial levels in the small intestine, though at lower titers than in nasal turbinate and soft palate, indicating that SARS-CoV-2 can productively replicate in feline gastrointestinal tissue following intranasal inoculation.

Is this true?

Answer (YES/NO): NO